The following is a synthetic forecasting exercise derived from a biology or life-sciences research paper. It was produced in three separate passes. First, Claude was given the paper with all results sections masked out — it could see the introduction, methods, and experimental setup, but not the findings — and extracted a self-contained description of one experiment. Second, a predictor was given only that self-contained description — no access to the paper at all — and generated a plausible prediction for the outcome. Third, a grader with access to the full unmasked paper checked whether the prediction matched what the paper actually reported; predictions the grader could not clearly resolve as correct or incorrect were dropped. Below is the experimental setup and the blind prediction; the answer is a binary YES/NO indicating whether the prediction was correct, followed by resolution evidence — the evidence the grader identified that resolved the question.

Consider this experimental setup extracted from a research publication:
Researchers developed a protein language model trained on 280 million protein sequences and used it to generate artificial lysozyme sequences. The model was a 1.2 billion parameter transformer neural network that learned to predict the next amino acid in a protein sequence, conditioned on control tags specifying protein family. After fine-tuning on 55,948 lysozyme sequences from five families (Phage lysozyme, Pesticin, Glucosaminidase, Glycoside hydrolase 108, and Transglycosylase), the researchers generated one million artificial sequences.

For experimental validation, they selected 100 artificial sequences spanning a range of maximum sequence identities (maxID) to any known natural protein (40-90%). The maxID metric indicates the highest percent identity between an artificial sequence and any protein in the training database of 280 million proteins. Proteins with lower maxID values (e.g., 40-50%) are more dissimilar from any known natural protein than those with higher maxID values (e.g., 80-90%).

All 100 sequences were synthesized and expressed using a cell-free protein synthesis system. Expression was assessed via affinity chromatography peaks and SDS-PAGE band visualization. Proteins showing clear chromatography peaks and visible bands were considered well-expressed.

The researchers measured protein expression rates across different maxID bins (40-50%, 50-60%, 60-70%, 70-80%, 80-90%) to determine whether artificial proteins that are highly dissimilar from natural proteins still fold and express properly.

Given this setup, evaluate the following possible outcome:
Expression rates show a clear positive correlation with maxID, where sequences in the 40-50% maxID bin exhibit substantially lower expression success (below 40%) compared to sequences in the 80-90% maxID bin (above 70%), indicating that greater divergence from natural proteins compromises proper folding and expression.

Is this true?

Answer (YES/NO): NO